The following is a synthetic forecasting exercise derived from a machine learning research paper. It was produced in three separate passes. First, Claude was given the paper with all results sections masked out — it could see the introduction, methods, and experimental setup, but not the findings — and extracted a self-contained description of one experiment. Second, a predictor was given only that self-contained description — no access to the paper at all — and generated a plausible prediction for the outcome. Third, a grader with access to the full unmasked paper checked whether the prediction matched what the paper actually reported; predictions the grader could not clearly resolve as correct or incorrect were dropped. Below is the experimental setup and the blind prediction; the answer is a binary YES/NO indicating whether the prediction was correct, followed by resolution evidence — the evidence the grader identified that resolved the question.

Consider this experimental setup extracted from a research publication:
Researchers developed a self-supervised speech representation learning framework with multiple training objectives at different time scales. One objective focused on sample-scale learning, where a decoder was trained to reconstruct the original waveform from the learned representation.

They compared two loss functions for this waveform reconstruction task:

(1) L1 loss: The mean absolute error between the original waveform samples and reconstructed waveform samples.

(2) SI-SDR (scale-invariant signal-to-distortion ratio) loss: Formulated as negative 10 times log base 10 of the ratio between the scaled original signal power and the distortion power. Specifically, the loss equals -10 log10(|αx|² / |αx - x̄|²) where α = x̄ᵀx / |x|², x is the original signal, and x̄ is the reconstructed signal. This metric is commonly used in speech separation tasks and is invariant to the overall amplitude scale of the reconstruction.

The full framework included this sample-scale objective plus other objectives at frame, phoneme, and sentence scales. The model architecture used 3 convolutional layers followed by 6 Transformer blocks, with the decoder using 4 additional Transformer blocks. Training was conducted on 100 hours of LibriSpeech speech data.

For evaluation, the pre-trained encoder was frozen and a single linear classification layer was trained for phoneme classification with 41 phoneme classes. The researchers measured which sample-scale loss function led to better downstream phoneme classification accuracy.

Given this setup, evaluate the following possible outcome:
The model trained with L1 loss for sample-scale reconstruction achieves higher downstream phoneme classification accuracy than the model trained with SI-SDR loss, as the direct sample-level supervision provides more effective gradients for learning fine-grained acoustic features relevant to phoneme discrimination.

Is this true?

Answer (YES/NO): NO